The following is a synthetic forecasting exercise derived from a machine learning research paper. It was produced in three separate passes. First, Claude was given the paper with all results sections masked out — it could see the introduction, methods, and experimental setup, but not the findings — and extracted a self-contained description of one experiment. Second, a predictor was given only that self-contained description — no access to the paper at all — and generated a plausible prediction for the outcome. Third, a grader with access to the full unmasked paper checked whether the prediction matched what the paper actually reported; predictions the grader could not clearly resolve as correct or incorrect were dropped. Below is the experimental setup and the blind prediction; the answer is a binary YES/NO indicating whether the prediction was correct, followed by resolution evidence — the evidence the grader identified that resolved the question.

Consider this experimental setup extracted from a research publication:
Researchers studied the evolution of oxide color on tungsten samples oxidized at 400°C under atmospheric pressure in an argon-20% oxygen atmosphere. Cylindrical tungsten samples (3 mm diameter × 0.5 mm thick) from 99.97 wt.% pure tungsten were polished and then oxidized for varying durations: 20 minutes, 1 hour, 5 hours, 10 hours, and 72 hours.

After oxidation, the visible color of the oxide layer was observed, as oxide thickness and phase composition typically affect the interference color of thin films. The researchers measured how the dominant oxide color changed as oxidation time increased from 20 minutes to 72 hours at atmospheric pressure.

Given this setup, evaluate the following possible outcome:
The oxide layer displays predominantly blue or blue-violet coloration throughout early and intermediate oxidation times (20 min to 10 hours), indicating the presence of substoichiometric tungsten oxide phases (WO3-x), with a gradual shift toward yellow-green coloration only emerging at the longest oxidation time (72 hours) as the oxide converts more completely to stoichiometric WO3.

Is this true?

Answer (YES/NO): NO